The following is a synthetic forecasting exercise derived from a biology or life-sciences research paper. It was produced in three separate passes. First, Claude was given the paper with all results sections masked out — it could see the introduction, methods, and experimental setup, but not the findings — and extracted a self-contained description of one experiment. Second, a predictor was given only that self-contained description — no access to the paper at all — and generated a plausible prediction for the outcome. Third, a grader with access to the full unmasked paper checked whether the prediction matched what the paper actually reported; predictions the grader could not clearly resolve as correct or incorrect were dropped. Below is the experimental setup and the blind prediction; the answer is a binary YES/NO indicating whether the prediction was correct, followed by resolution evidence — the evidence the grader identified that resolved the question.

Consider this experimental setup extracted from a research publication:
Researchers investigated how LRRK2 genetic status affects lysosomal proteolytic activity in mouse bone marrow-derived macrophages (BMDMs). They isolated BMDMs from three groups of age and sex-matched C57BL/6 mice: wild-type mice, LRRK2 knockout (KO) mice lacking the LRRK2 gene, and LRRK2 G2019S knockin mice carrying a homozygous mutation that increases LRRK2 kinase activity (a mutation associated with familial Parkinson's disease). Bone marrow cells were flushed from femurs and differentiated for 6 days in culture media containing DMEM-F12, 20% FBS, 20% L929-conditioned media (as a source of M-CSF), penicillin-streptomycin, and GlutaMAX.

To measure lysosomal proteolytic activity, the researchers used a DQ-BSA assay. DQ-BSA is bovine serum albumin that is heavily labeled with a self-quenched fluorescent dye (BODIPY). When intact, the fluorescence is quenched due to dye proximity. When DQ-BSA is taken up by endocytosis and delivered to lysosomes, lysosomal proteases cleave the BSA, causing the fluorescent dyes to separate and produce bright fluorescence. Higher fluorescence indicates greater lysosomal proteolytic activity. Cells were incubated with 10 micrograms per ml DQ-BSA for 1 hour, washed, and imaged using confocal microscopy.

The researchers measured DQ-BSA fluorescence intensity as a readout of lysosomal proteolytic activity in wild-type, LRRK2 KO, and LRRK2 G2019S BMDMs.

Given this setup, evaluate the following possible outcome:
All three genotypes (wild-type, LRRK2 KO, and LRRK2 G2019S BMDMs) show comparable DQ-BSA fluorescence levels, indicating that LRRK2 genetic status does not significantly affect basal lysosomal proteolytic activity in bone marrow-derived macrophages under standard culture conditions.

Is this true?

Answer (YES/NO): NO